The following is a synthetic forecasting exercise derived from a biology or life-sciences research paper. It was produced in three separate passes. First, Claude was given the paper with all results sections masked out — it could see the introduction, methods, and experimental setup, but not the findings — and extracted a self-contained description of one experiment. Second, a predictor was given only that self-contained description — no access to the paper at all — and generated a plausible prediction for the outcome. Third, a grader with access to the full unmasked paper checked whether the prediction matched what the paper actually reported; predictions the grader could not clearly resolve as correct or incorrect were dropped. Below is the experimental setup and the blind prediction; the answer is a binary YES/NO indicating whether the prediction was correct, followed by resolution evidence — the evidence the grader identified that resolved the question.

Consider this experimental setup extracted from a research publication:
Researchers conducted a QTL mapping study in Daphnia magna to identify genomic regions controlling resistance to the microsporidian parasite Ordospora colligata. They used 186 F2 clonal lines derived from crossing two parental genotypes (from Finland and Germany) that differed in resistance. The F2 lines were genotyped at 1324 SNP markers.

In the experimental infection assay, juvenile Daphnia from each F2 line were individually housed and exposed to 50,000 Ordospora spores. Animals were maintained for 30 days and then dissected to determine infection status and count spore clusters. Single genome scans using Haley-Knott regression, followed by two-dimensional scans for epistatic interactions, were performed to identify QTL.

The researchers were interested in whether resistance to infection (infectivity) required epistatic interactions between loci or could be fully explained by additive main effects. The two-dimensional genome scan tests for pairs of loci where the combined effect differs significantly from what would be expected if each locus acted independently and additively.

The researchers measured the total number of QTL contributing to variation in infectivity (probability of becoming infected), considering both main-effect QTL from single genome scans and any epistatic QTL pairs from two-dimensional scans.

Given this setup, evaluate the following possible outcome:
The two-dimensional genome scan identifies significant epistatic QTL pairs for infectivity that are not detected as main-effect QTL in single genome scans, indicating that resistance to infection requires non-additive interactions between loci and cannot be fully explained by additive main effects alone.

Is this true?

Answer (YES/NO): NO